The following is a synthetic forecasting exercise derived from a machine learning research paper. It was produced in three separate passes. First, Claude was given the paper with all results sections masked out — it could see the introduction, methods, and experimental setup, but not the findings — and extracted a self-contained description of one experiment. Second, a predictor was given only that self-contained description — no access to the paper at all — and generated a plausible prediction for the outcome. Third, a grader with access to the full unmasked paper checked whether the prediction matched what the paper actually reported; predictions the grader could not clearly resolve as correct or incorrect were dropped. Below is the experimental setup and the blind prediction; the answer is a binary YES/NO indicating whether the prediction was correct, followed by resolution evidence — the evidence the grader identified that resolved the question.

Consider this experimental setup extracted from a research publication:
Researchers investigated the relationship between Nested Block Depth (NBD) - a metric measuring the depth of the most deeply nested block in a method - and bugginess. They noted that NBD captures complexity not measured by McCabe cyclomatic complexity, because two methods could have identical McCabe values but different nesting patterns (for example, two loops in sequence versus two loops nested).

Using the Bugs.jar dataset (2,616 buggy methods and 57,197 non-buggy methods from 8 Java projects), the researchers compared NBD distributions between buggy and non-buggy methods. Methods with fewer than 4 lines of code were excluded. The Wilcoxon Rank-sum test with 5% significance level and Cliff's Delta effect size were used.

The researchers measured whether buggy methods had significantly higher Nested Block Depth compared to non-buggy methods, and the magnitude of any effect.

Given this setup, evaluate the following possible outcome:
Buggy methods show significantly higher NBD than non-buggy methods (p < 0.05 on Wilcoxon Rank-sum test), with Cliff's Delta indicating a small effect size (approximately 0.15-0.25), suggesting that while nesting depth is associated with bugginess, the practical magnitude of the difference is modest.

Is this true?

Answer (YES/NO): YES